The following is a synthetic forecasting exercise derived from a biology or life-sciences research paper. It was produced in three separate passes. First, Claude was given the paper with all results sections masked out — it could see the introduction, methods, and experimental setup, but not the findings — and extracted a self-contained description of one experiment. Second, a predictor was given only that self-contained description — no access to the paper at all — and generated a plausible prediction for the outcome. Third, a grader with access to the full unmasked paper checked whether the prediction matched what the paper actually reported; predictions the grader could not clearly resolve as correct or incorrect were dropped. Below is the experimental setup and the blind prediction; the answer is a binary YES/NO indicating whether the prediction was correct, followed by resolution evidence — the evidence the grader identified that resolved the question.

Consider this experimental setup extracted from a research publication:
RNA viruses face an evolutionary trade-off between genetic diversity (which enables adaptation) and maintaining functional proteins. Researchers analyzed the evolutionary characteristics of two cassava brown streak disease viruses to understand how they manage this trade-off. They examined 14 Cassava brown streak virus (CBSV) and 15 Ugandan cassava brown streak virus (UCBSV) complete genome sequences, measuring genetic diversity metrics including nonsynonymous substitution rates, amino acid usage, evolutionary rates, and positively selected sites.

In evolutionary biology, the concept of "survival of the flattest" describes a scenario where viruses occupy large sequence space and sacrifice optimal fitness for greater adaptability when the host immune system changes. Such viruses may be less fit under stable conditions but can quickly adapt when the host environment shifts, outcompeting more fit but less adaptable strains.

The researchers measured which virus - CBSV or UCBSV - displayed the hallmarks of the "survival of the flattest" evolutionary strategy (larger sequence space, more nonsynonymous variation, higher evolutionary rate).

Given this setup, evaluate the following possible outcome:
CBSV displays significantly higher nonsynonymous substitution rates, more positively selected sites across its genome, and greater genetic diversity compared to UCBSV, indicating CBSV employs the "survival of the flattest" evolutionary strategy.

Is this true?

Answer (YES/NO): YES